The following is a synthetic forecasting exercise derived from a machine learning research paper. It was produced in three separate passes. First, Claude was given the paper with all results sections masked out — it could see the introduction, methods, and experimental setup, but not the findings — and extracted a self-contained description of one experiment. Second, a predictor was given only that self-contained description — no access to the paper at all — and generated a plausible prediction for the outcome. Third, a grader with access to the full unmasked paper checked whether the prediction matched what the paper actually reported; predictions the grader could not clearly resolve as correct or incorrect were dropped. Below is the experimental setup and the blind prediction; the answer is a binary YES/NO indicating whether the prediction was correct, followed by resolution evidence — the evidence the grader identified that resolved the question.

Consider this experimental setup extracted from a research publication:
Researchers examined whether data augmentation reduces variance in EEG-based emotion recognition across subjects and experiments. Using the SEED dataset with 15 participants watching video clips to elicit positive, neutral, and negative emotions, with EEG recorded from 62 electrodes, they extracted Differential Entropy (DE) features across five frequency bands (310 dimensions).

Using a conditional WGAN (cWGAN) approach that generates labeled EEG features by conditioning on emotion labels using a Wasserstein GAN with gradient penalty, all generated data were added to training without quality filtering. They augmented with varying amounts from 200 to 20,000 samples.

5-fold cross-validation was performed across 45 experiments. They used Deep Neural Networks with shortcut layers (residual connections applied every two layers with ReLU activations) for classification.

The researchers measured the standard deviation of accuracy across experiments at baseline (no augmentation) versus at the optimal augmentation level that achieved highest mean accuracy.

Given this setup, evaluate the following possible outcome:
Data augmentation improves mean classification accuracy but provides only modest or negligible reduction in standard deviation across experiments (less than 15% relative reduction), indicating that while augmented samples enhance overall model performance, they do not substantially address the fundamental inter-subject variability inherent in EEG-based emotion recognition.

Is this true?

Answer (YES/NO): NO